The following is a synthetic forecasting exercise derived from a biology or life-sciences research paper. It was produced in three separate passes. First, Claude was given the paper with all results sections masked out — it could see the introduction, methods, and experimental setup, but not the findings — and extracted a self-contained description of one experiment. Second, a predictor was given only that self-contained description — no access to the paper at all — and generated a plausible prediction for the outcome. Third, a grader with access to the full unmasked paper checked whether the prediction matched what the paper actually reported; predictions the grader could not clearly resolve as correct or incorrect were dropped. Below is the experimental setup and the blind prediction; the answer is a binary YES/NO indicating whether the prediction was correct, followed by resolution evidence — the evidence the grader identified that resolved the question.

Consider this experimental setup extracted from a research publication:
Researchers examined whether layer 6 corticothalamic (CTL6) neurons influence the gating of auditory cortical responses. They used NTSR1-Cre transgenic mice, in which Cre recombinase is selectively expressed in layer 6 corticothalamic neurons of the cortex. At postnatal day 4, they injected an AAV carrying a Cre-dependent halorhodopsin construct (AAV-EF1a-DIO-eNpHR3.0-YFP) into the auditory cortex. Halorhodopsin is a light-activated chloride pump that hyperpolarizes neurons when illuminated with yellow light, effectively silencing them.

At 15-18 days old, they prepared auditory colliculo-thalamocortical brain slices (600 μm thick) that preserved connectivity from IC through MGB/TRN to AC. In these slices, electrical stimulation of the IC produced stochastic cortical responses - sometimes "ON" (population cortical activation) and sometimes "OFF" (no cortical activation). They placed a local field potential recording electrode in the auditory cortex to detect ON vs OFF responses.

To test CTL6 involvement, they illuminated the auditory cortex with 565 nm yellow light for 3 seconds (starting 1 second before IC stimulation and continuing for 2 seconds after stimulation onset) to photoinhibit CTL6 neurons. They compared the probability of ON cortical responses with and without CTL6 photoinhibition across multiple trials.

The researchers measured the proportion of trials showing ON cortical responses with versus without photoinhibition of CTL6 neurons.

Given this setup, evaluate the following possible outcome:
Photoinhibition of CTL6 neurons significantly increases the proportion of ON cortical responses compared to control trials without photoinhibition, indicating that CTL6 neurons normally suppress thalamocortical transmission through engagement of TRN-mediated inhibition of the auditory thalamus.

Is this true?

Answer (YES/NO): YES